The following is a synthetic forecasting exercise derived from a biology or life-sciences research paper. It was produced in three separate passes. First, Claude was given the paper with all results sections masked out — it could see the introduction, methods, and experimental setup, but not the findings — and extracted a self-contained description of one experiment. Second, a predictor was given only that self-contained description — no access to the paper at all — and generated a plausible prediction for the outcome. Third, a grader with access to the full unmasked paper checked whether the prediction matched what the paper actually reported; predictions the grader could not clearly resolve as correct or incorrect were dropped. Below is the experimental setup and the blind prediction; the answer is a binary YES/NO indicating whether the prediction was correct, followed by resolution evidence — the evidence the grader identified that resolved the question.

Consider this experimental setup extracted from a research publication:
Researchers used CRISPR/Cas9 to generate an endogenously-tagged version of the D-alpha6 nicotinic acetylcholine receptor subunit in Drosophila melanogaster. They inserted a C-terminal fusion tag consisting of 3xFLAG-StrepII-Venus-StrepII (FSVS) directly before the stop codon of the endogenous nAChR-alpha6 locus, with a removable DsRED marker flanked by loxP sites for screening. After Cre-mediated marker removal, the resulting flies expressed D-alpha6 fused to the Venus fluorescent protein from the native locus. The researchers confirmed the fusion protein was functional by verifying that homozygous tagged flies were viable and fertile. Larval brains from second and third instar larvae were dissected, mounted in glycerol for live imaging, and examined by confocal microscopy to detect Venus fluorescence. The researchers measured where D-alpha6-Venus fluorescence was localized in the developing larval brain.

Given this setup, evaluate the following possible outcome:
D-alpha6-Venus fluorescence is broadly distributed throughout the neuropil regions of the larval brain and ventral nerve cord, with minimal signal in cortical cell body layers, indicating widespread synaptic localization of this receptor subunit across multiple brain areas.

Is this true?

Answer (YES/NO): NO